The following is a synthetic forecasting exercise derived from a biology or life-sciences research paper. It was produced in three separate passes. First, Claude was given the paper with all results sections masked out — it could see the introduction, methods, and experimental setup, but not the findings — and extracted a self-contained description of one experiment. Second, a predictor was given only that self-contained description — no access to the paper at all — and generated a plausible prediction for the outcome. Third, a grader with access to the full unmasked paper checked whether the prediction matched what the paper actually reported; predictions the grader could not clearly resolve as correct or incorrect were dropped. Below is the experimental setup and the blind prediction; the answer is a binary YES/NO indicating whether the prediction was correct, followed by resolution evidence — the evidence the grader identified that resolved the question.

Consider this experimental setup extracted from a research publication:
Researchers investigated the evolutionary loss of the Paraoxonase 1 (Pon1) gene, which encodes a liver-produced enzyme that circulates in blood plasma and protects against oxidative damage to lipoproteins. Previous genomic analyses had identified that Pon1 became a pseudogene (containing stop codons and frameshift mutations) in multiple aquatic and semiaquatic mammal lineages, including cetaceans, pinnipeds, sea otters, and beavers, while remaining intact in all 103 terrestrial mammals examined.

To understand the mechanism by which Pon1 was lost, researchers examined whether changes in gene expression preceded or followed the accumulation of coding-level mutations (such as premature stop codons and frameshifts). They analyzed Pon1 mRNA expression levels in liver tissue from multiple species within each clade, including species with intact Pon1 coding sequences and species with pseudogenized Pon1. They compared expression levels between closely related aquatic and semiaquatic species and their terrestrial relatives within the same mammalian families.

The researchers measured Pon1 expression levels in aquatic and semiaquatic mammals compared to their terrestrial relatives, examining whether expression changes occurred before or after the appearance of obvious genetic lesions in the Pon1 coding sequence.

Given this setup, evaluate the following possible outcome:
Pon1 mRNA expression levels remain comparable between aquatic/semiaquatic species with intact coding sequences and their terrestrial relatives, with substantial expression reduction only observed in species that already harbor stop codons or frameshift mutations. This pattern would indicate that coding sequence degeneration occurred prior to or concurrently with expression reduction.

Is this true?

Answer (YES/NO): NO